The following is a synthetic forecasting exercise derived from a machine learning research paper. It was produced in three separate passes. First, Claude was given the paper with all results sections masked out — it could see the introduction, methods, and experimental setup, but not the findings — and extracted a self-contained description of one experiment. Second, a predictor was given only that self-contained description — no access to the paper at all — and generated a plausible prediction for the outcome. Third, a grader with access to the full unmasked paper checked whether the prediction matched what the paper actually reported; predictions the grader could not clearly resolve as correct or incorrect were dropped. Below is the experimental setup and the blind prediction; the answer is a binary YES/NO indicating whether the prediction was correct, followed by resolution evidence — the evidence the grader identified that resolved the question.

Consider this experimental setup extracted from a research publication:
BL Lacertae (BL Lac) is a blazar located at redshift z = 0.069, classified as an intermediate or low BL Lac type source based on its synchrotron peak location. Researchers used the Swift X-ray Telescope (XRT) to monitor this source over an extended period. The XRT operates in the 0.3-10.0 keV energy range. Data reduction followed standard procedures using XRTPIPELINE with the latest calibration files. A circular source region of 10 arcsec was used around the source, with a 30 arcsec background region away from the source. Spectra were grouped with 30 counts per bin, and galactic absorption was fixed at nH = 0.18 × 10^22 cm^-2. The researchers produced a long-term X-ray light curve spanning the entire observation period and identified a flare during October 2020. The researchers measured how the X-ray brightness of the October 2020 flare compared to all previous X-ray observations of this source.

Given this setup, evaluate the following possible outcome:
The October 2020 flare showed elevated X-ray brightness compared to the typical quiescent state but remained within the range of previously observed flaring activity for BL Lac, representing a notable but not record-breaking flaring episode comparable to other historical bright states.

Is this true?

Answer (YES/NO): NO